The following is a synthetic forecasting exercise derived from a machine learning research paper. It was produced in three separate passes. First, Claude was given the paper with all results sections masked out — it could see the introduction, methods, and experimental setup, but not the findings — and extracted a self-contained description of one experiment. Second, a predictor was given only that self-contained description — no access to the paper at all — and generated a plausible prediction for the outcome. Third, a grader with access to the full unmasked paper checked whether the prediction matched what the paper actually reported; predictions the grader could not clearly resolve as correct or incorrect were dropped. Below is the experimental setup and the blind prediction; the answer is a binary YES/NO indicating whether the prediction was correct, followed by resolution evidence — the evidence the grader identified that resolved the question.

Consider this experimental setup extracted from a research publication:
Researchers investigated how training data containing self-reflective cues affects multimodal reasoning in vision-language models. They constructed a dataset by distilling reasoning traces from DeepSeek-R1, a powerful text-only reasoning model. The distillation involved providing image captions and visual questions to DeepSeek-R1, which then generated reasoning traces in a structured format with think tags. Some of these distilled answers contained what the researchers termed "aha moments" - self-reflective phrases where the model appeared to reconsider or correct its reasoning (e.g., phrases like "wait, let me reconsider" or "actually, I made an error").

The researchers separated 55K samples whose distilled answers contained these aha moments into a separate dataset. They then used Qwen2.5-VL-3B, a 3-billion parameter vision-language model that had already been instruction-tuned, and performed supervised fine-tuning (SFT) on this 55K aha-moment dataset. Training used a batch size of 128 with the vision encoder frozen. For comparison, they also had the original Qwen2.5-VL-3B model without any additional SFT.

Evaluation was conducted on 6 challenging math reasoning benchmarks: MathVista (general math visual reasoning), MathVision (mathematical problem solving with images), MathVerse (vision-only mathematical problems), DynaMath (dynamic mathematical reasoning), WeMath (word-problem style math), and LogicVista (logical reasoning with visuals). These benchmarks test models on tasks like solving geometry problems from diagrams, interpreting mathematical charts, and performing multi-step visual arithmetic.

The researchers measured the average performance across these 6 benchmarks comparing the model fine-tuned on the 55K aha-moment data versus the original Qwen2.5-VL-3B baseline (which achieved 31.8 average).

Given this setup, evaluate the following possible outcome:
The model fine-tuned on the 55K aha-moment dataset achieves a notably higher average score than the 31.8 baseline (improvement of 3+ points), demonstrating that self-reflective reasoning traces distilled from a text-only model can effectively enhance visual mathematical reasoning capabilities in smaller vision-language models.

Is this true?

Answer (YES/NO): NO